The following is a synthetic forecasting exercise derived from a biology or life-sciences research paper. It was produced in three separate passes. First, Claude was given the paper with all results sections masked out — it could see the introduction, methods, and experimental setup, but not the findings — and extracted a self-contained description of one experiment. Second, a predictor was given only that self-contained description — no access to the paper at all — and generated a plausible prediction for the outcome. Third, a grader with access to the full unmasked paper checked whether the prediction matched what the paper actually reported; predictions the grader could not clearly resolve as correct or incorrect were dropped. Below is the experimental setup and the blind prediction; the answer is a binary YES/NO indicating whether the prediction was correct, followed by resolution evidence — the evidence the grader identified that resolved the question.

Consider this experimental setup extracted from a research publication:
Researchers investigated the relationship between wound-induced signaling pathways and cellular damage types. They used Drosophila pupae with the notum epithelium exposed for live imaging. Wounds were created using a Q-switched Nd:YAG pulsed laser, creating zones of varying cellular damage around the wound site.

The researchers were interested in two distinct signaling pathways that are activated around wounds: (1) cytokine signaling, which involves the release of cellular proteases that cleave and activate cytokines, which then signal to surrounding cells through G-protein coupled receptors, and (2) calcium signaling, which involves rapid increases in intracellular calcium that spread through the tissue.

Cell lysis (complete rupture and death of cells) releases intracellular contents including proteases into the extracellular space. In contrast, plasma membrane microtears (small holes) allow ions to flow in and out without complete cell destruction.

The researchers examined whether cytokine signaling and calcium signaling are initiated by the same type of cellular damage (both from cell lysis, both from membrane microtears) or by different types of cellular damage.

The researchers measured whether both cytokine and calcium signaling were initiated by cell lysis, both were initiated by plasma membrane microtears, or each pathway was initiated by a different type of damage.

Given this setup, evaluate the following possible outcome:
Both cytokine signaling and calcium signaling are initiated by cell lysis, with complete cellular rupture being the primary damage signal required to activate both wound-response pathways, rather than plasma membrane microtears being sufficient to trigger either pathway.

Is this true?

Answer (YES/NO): NO